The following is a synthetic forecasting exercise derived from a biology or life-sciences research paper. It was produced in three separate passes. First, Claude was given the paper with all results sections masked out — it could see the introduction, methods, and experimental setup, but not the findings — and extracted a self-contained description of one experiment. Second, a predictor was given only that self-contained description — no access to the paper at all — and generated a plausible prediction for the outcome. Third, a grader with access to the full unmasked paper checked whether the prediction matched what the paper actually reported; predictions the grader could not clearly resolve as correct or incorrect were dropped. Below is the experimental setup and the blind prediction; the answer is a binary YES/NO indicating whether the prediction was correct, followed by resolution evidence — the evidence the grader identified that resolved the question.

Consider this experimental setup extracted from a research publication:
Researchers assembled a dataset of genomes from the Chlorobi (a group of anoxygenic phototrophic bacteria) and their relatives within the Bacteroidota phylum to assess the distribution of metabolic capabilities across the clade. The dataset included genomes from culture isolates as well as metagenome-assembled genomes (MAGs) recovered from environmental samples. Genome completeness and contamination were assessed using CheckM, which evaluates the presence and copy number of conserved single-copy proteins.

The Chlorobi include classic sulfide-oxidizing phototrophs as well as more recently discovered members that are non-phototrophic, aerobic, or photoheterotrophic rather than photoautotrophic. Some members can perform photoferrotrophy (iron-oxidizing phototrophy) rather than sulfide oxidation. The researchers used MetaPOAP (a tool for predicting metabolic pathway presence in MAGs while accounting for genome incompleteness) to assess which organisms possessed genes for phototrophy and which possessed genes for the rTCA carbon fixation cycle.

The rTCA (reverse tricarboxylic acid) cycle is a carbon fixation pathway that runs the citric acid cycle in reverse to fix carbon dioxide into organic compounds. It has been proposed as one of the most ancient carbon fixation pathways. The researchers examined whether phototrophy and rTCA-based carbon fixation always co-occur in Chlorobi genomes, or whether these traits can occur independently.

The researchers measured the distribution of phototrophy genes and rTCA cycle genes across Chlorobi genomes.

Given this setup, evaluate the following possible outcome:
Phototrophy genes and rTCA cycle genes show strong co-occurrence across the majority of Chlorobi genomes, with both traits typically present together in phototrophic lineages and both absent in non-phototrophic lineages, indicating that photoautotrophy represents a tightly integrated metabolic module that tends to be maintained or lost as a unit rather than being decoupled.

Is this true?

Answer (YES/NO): NO